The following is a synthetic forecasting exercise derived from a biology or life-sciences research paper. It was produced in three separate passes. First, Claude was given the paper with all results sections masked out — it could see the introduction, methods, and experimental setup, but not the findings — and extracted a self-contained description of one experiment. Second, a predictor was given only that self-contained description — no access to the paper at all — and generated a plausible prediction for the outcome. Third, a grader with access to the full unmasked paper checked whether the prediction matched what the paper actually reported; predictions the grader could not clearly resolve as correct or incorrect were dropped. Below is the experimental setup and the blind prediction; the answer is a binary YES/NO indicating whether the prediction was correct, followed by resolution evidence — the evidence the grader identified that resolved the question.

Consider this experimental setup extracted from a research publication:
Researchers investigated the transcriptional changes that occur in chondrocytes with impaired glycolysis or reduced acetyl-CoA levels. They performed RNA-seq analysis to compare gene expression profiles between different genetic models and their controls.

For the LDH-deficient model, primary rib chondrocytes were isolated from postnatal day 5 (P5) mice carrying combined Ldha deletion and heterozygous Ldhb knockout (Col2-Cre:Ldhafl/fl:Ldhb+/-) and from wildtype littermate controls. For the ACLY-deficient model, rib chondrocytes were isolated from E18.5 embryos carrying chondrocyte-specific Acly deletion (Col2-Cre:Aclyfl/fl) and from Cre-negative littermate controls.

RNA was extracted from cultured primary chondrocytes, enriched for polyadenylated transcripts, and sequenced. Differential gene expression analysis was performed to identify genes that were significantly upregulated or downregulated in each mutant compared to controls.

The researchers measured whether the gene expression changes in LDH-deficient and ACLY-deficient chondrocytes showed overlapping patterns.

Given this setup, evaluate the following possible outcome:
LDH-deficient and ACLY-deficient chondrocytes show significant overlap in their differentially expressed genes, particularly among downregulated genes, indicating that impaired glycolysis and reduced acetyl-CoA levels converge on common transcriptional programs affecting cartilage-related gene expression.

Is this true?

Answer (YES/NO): NO